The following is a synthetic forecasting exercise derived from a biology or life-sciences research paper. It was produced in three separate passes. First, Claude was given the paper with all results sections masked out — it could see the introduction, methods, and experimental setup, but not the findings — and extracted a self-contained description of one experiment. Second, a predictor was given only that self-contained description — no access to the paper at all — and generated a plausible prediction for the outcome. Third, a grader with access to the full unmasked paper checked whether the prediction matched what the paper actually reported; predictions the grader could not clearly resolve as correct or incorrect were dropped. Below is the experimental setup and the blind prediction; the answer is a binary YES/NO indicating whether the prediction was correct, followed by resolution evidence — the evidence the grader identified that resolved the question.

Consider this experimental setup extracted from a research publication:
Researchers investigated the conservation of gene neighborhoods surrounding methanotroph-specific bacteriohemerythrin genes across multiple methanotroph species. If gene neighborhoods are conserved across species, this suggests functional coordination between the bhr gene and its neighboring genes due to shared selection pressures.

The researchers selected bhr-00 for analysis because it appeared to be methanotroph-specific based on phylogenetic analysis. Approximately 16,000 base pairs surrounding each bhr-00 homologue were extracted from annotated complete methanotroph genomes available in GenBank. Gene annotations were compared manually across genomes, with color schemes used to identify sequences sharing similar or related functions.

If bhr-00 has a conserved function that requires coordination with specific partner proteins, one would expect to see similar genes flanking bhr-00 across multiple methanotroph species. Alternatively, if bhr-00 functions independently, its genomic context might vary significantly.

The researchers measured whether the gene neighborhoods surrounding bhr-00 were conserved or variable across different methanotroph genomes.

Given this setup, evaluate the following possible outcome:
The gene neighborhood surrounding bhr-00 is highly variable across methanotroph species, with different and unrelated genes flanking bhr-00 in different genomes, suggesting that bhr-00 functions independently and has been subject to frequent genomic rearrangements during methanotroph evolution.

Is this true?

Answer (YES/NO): NO